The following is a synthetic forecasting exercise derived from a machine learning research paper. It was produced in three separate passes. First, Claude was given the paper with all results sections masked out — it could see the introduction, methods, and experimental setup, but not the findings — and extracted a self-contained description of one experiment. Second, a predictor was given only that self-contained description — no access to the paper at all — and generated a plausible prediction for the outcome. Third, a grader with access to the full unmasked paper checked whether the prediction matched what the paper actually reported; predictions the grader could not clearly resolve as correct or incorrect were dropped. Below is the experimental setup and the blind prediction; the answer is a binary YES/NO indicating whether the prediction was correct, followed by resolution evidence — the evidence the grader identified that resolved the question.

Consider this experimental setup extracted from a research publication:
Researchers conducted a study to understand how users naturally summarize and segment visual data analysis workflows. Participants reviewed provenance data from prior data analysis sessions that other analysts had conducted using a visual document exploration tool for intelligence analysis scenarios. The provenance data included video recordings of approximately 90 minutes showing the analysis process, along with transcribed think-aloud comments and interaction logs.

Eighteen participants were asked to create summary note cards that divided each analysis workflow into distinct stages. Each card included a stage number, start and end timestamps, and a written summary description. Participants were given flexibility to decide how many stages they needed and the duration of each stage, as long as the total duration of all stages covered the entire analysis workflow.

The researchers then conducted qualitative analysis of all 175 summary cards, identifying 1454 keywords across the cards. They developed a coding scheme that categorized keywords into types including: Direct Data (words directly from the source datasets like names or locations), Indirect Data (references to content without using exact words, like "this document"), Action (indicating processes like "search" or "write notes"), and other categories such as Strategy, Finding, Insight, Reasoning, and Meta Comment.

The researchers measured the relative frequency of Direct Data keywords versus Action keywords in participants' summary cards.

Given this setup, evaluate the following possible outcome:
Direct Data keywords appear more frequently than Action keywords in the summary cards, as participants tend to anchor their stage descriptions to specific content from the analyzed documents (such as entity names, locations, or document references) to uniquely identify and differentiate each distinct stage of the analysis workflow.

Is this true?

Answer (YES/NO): YES